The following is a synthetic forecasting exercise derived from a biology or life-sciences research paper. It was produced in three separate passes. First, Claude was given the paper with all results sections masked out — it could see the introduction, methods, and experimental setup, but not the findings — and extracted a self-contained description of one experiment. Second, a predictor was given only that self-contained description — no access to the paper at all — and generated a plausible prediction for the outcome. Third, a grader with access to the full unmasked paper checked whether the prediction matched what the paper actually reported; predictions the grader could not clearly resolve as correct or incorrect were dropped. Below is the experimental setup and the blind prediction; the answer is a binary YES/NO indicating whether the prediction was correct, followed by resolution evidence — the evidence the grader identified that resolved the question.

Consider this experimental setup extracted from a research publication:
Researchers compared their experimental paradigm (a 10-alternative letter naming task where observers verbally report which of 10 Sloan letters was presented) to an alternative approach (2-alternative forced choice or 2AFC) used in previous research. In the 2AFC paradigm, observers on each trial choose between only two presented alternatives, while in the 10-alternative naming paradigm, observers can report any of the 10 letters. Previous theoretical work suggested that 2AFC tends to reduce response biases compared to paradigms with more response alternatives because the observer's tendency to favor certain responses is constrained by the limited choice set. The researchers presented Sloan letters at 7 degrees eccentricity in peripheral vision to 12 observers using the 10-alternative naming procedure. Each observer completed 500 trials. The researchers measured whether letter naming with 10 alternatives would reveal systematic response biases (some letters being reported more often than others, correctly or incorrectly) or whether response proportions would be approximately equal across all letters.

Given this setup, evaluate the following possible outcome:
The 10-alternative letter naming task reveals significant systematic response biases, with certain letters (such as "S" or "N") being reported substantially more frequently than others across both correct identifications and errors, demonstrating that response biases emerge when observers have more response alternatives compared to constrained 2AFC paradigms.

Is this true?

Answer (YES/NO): YES